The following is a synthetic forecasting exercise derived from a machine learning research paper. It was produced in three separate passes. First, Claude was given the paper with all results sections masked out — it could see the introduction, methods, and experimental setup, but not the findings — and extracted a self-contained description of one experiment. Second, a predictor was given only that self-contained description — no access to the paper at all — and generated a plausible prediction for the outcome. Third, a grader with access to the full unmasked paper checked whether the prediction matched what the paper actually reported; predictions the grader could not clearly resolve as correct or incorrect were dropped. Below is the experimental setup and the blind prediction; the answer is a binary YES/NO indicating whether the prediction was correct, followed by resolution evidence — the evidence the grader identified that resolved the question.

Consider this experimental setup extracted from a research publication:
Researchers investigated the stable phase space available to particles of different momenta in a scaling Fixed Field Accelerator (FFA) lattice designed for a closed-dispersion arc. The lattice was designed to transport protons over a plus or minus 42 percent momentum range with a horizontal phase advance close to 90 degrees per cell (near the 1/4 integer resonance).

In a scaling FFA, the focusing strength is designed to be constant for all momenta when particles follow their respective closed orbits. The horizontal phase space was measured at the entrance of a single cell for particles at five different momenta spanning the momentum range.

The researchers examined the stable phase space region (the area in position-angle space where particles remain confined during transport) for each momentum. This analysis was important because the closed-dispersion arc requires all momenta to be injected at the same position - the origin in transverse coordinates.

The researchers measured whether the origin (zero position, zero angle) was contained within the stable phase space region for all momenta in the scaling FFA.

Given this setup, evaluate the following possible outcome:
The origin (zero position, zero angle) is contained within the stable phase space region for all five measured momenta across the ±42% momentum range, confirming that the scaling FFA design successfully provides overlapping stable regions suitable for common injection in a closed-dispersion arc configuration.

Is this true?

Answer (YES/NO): NO